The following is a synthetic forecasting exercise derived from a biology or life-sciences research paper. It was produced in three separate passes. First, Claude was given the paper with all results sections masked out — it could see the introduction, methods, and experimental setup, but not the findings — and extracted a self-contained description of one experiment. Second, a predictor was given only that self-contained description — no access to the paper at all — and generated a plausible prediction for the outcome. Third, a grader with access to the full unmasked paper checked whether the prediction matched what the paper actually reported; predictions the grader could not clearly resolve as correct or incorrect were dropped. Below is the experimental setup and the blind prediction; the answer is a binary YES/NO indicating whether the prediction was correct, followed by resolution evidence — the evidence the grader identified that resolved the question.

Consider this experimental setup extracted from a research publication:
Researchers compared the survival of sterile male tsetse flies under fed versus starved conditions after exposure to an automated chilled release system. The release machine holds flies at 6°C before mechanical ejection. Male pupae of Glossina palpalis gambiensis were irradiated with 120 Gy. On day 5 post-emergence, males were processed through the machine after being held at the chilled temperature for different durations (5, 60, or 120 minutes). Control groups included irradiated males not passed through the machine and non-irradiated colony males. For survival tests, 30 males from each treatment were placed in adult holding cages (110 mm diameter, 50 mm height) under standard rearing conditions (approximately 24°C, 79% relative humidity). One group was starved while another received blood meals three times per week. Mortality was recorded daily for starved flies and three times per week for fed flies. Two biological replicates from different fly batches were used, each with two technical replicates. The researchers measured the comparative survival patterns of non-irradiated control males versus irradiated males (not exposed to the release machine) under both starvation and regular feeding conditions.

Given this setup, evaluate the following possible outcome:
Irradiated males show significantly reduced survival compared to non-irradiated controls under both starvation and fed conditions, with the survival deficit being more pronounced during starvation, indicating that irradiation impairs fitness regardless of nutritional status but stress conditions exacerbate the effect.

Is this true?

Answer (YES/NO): NO